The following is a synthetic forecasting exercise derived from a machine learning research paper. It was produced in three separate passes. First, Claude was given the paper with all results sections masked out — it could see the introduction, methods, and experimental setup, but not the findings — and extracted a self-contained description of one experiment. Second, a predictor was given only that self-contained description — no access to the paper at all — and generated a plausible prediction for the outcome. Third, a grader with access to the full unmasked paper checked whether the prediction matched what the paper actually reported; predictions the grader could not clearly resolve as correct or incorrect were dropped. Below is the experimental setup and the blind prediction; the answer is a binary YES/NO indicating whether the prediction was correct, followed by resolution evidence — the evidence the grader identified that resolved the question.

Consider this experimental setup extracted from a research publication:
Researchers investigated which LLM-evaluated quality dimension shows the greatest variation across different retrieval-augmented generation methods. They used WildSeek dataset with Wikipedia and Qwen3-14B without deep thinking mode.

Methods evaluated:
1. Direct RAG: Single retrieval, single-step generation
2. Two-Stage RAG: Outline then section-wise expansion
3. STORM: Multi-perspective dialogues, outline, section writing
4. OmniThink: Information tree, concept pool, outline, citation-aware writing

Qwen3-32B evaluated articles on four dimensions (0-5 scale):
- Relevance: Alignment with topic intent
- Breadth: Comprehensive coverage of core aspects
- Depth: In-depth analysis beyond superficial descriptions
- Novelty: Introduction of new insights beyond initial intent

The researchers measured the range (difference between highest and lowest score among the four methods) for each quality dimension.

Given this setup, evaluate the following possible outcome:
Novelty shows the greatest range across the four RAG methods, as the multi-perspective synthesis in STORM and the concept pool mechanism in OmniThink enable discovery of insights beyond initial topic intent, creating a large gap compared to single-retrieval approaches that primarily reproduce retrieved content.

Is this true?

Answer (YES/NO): YES